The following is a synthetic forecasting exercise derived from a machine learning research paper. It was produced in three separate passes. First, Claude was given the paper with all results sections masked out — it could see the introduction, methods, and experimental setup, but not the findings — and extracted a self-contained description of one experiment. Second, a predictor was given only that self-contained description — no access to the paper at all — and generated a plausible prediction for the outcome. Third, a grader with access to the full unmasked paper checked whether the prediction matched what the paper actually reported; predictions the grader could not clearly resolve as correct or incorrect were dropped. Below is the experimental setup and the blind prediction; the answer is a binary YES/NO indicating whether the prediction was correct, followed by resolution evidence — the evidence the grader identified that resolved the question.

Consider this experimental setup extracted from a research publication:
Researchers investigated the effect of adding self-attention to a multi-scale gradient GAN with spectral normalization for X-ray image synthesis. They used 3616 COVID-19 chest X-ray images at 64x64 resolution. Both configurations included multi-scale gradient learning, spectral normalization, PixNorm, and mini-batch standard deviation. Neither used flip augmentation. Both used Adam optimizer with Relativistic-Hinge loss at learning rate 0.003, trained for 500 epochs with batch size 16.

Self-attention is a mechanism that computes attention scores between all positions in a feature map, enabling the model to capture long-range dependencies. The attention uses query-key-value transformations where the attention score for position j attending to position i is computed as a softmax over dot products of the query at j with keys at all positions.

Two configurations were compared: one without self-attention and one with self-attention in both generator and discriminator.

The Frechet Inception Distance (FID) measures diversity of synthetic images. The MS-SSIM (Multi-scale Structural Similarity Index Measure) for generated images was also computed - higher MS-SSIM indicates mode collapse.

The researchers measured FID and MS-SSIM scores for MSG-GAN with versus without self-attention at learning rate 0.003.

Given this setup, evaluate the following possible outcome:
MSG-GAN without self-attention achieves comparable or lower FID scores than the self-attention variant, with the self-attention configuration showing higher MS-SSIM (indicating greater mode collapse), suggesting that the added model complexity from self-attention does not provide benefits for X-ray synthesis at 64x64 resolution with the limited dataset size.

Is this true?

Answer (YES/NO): NO